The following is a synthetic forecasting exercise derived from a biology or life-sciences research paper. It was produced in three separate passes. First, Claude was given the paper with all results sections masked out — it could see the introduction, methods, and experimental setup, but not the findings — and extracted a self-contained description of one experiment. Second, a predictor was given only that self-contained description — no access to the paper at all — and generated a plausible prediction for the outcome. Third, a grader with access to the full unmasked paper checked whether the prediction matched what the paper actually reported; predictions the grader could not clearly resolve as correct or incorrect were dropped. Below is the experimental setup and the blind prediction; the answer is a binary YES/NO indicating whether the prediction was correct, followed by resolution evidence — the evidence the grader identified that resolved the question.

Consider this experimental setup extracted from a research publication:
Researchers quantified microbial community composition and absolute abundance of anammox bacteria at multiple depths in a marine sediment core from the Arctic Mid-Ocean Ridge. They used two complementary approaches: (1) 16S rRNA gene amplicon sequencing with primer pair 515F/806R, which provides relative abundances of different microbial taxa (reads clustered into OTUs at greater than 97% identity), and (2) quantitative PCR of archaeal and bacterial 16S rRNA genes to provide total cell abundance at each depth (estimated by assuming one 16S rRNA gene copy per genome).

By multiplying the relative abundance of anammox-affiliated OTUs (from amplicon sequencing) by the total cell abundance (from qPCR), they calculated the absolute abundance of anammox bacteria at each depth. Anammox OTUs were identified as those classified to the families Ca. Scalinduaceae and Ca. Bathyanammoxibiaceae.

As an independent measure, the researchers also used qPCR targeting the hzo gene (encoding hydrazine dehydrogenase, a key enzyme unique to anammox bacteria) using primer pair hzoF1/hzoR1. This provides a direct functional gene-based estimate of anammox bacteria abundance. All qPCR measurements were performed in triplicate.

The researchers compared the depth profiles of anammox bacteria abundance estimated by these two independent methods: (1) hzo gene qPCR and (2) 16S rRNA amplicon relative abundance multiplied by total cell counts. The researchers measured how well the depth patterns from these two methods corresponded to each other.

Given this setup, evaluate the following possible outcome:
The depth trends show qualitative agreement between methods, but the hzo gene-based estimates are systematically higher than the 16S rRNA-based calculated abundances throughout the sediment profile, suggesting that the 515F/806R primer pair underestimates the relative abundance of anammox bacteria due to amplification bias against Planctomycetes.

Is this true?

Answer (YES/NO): NO